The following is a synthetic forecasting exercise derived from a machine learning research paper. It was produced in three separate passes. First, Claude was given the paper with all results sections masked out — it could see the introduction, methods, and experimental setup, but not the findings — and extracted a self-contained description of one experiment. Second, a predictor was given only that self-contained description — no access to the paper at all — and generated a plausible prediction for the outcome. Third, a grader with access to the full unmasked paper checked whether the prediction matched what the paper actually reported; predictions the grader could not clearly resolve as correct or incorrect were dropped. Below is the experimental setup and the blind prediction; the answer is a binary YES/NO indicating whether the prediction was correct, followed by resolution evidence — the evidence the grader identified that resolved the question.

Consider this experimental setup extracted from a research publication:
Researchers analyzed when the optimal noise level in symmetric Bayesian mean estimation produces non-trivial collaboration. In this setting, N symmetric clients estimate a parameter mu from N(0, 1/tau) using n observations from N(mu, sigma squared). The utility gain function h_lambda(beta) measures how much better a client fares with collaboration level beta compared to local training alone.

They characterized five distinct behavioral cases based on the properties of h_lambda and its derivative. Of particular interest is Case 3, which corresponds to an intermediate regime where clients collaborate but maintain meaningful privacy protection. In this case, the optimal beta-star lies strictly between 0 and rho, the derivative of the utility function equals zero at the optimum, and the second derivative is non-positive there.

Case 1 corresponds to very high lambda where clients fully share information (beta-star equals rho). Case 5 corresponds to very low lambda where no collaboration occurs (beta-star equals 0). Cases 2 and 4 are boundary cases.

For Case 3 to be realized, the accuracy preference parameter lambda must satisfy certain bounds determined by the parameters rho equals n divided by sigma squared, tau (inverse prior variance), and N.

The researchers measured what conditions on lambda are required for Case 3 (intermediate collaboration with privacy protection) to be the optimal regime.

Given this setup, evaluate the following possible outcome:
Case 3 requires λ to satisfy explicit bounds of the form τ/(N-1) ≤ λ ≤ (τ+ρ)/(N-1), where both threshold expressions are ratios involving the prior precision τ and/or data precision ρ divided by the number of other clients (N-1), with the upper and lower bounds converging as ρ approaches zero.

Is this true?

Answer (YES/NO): NO